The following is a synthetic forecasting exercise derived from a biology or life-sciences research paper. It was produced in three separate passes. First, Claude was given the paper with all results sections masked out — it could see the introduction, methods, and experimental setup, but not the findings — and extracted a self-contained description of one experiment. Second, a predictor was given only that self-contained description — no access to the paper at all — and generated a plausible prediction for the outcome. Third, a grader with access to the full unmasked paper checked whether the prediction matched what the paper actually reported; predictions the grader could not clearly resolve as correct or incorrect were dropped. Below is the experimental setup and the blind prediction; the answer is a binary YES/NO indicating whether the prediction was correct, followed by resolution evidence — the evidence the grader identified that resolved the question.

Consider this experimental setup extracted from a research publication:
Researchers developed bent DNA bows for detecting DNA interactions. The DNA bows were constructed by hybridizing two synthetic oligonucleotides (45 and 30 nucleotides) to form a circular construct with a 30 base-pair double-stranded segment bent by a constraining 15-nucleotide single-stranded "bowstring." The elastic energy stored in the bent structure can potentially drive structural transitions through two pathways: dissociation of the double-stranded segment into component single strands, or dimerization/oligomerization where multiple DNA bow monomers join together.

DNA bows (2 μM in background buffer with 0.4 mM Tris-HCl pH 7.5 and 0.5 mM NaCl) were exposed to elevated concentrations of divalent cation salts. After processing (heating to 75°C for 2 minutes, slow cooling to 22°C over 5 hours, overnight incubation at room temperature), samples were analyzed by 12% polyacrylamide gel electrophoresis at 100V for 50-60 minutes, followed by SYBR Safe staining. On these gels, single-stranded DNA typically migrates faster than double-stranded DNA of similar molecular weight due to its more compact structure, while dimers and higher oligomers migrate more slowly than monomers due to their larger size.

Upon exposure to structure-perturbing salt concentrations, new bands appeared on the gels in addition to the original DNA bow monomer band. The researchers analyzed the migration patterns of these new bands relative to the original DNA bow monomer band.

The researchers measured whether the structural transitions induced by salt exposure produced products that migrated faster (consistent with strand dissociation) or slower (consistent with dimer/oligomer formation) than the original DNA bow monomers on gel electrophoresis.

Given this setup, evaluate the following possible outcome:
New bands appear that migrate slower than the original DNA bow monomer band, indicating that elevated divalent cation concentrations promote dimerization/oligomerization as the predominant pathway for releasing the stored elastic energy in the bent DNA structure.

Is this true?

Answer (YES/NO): YES